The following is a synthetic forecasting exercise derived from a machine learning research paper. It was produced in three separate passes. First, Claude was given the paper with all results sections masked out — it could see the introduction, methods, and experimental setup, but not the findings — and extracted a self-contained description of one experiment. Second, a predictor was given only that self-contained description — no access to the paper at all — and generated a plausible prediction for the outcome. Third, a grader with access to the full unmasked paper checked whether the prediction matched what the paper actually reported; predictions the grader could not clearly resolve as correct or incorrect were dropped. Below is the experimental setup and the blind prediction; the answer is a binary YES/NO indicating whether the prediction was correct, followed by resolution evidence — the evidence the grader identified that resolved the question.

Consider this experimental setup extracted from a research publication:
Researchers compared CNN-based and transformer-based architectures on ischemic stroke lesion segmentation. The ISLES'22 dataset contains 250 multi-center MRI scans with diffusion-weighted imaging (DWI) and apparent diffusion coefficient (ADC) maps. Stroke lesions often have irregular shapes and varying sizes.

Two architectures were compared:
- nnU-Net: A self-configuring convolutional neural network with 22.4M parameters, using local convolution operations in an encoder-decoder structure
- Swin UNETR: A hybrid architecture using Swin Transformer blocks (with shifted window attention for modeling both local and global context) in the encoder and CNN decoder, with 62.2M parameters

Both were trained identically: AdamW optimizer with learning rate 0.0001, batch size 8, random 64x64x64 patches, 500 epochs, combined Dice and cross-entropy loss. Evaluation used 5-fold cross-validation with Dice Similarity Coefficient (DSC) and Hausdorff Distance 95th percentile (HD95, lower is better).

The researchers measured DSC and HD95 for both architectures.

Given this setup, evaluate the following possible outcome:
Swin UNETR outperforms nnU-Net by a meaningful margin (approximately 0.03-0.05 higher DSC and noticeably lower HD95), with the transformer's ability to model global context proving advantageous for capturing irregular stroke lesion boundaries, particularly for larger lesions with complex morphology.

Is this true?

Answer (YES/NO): NO